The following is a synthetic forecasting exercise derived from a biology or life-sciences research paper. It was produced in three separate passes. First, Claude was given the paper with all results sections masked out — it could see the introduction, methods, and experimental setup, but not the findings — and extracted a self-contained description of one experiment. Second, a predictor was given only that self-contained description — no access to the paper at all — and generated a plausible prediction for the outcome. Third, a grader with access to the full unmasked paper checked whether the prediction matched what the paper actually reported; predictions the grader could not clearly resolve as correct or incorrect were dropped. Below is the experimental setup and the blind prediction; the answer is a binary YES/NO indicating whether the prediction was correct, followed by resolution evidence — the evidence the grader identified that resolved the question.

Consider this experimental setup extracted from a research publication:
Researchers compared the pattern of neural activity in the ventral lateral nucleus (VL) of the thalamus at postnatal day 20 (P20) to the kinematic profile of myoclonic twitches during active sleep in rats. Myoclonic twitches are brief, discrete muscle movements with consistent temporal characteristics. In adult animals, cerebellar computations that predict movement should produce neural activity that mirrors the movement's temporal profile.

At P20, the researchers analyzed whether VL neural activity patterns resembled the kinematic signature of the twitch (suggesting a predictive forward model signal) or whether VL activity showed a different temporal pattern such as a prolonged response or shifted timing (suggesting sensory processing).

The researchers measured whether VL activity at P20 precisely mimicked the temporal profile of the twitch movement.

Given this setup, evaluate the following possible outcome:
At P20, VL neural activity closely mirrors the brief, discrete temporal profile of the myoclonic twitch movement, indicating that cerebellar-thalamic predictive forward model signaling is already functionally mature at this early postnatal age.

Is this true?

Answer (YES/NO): YES